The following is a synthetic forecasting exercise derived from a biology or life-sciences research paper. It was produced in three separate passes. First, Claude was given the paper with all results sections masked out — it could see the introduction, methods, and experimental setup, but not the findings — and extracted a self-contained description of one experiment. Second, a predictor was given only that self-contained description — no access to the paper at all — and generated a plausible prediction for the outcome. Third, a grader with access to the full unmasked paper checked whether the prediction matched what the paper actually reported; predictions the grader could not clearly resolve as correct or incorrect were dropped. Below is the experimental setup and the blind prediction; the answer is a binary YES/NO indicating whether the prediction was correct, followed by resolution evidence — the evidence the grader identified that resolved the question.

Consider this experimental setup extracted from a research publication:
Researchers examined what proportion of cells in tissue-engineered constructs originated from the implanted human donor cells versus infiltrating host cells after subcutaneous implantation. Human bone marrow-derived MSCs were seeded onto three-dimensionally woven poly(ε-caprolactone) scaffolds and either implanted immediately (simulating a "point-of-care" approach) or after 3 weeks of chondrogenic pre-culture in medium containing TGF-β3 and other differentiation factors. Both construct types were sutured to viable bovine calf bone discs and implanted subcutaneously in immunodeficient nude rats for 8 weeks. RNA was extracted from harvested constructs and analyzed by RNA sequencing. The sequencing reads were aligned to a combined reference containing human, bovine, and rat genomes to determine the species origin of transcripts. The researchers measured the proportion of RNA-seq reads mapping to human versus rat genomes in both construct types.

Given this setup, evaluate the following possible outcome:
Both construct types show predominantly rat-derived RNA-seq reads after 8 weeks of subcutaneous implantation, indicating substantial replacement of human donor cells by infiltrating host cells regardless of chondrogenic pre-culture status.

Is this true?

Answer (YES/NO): NO